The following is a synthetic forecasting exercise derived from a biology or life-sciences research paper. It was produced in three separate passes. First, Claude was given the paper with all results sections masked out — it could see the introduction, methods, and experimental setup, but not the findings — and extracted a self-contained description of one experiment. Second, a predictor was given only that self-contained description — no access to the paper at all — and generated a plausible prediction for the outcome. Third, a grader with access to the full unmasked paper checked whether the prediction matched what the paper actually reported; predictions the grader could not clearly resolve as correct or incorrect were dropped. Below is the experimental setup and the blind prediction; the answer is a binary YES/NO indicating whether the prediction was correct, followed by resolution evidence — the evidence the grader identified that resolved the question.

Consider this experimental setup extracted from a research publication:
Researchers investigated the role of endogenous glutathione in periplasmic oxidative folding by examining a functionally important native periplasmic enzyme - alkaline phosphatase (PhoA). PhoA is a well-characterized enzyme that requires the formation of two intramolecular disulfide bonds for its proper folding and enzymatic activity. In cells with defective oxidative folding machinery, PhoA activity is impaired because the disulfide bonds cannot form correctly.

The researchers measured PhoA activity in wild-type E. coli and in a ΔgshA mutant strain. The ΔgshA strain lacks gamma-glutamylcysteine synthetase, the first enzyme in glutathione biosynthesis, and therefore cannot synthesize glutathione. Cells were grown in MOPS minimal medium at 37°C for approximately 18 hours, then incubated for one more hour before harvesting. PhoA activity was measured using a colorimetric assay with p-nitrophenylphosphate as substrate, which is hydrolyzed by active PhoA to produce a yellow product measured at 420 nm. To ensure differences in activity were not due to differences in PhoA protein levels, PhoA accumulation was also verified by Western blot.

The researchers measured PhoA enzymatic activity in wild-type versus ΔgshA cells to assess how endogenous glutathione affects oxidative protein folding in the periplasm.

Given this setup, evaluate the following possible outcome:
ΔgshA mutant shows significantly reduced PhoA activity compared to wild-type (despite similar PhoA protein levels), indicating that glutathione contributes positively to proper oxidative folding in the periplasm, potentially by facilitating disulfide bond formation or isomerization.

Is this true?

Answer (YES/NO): YES